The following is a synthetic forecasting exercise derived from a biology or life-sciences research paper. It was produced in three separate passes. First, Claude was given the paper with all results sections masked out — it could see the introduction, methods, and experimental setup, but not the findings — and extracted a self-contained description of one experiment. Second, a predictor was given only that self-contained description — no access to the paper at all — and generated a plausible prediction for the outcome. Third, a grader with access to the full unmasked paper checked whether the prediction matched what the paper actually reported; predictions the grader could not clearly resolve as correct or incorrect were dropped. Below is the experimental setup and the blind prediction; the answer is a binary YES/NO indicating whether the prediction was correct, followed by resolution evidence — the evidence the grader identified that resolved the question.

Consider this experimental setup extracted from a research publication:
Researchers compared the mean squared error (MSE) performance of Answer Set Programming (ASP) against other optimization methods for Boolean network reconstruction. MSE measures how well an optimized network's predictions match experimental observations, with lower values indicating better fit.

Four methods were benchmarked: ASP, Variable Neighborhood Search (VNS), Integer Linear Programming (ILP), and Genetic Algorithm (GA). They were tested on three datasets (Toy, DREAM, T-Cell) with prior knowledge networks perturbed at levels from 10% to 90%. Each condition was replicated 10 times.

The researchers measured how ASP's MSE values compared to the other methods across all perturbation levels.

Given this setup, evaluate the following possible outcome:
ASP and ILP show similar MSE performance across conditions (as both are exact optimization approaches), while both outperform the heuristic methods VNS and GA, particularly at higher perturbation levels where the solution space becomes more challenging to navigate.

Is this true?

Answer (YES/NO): NO